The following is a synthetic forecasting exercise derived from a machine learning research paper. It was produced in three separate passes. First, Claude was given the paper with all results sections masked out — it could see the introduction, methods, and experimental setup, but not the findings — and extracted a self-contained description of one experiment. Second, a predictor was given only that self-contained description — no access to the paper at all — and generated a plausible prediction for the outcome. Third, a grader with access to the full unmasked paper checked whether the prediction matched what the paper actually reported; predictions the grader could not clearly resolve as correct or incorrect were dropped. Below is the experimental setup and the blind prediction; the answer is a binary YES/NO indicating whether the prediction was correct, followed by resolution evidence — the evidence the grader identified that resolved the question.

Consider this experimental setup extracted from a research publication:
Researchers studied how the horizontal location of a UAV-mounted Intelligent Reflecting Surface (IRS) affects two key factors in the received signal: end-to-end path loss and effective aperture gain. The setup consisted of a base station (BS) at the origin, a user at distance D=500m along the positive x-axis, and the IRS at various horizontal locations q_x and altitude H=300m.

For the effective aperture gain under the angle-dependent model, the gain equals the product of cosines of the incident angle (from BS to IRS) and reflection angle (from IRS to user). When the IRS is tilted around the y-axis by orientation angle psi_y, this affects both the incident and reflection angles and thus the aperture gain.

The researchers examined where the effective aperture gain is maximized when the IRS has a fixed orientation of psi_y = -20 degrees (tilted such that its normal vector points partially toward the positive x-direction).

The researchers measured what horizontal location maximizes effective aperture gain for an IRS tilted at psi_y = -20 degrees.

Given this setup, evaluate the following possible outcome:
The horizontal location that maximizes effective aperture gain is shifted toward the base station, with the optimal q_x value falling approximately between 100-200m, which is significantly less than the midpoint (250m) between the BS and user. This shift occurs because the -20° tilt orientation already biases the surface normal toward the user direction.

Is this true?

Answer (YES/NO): NO